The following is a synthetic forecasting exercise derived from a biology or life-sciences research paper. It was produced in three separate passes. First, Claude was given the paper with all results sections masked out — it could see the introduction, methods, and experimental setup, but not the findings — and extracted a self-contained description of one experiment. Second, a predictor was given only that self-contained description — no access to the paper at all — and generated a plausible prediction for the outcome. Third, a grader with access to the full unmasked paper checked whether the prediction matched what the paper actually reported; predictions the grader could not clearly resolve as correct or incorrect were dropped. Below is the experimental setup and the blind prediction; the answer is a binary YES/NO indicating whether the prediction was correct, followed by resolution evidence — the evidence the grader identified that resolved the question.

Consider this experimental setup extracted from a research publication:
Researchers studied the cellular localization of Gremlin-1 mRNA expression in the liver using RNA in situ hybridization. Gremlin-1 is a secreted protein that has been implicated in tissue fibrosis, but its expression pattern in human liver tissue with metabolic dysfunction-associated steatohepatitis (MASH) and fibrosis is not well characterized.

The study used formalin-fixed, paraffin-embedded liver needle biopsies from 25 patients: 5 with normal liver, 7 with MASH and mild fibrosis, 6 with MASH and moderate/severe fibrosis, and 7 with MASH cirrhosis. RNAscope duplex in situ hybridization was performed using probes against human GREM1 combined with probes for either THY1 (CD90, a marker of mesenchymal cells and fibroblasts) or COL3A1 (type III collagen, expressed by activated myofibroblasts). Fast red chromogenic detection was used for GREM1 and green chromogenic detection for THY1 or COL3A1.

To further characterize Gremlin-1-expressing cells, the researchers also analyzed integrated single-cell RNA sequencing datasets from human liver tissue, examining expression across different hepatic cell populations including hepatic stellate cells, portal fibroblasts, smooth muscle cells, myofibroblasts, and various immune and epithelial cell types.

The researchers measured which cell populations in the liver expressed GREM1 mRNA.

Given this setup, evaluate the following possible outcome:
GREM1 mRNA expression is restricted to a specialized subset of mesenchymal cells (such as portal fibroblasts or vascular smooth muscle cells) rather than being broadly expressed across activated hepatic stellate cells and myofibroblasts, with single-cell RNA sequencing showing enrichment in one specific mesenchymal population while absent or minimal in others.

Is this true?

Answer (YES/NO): NO